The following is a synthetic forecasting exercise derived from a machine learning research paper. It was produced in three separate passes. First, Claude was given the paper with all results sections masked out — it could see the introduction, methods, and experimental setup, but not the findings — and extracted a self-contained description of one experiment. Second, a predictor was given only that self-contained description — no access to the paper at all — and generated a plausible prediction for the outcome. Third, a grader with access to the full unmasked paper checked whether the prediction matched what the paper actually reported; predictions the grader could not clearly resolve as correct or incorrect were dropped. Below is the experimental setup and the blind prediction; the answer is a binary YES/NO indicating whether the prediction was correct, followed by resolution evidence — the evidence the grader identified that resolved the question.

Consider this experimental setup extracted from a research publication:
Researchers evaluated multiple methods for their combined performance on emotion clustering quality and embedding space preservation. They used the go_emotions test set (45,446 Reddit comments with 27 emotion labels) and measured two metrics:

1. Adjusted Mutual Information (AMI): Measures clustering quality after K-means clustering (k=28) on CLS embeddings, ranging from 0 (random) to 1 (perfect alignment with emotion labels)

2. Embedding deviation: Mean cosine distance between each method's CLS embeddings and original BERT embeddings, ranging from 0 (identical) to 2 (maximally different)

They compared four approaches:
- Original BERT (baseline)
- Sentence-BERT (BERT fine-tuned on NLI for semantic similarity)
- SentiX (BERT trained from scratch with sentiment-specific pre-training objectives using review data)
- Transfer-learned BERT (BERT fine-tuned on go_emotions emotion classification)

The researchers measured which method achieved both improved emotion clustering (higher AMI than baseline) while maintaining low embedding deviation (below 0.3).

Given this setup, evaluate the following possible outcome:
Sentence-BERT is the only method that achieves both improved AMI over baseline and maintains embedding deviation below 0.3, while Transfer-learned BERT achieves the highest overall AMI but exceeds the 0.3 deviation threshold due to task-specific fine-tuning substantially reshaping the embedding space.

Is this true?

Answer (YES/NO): YES